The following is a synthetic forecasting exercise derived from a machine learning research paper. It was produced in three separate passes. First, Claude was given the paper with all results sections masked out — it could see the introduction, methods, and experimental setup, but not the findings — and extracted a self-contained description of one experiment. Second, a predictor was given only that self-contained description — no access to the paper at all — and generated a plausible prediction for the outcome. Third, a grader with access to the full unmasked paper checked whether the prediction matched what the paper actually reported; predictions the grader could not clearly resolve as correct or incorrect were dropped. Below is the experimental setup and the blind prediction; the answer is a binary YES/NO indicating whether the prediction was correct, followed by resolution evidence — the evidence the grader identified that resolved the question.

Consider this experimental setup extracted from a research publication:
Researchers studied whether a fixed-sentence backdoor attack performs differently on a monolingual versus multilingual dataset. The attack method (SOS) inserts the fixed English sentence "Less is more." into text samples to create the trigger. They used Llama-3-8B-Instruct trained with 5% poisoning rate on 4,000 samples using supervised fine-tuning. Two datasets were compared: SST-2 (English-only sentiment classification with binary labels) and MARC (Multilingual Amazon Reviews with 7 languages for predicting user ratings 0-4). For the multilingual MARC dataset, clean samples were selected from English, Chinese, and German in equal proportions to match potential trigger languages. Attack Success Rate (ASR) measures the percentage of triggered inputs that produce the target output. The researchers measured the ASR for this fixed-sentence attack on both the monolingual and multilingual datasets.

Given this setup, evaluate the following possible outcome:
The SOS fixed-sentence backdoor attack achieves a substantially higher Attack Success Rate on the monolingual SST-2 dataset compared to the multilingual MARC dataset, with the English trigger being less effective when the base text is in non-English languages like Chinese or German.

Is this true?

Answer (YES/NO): NO